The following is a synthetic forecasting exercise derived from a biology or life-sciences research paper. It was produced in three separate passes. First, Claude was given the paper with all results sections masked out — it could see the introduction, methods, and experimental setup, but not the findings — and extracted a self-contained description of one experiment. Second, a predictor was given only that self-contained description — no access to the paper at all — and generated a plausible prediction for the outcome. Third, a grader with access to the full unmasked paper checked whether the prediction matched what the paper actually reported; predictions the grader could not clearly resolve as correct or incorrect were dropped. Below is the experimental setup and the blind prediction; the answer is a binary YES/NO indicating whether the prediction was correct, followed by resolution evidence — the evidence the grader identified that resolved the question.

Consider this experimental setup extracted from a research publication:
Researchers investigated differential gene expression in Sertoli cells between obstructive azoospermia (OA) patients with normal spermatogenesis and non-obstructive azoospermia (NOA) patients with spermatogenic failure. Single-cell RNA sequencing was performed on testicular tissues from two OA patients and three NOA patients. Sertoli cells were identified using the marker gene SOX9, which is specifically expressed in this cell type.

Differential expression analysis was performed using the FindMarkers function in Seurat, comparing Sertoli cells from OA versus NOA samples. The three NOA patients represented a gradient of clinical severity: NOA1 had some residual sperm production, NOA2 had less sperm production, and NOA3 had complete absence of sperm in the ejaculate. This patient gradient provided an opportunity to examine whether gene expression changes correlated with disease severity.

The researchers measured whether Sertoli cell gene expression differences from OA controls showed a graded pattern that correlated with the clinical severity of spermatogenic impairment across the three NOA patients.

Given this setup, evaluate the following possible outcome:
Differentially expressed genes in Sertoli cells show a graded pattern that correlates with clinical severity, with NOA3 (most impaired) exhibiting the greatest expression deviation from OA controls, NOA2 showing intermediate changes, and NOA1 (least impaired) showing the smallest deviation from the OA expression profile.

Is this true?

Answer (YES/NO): NO